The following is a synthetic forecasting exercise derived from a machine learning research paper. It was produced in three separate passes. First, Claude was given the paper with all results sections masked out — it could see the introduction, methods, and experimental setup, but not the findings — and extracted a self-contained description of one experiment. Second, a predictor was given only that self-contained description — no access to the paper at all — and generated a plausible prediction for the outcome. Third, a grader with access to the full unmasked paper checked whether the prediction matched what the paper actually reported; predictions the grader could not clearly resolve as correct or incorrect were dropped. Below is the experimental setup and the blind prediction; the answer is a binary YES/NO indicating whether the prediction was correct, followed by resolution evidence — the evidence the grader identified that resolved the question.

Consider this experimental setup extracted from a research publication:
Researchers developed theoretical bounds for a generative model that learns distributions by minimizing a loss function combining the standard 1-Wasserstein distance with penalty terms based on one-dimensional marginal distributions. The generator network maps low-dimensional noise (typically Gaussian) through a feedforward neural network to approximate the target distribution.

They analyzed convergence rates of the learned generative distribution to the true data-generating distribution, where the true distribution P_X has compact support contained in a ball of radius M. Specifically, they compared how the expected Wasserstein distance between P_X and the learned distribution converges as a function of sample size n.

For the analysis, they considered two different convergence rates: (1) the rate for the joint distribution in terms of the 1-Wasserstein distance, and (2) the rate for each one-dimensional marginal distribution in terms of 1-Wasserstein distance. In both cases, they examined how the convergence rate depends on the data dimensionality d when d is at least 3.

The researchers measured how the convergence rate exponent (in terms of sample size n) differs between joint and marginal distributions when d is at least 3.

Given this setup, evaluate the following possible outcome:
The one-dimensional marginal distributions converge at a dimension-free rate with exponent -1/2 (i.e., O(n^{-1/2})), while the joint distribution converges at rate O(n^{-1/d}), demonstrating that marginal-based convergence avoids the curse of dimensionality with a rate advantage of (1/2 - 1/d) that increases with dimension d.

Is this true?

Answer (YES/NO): YES